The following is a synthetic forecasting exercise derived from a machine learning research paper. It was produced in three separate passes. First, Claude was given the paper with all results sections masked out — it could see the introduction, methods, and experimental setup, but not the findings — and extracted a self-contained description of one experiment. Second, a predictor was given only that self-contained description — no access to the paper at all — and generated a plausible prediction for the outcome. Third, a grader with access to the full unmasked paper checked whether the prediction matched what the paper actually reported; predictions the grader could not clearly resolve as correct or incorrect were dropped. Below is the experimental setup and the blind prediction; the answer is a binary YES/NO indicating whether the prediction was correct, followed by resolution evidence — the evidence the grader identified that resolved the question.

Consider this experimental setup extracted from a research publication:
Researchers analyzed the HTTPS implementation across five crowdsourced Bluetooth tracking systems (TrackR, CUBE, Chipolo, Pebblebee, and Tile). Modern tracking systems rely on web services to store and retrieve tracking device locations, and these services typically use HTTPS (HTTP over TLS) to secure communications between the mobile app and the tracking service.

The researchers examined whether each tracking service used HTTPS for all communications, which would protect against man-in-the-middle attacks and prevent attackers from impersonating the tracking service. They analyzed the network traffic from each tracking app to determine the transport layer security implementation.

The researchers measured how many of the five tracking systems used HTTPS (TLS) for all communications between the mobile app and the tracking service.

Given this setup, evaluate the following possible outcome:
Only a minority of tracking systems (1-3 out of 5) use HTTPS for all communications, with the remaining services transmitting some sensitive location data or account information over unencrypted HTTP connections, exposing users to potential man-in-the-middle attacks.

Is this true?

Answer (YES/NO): NO